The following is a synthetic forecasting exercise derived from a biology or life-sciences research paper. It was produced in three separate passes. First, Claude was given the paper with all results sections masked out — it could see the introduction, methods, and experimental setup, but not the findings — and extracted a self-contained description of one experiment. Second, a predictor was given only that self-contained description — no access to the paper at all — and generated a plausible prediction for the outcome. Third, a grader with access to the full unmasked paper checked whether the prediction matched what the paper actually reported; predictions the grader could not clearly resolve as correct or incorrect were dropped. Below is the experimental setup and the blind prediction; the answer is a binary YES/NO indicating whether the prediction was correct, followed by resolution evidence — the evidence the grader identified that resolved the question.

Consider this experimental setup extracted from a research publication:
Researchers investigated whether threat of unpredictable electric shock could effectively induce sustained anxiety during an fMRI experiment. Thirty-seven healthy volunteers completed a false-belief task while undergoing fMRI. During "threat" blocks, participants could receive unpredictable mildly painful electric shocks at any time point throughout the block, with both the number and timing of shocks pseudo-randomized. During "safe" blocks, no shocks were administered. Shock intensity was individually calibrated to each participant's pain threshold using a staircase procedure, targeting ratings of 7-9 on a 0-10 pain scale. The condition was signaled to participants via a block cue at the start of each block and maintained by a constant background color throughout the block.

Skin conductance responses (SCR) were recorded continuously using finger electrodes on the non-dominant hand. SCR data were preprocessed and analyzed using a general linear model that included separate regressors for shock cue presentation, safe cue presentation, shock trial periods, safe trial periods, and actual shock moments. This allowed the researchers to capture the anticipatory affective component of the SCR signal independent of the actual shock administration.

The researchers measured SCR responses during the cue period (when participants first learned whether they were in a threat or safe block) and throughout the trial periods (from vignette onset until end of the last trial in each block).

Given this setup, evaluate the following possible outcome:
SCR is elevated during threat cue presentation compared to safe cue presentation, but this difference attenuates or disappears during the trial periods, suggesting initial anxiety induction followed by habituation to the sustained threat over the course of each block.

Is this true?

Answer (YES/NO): NO